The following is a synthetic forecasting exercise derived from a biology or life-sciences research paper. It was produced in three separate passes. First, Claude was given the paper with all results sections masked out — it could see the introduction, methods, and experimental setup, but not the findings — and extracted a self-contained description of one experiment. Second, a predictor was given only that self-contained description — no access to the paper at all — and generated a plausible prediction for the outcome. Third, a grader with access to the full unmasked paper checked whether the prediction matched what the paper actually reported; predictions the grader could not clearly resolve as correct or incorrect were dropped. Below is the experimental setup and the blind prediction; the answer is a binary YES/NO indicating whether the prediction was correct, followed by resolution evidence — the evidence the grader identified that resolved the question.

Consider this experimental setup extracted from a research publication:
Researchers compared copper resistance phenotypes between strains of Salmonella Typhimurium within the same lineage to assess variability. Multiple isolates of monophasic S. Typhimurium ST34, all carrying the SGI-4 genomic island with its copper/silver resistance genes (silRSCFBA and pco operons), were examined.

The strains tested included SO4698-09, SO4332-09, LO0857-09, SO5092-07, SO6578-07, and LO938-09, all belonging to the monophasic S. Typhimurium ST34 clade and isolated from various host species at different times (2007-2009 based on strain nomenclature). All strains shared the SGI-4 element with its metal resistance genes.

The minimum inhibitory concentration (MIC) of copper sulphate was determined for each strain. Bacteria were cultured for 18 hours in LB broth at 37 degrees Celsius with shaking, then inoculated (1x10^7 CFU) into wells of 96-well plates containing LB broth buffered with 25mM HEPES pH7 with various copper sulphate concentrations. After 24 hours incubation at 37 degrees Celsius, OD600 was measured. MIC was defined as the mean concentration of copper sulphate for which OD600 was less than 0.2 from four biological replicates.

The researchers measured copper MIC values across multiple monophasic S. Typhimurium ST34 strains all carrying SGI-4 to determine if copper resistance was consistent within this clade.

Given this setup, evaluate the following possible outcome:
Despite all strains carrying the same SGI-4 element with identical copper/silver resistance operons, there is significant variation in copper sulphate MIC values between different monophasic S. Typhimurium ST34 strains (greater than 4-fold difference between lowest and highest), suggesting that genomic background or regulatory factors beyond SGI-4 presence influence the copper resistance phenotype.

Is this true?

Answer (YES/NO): NO